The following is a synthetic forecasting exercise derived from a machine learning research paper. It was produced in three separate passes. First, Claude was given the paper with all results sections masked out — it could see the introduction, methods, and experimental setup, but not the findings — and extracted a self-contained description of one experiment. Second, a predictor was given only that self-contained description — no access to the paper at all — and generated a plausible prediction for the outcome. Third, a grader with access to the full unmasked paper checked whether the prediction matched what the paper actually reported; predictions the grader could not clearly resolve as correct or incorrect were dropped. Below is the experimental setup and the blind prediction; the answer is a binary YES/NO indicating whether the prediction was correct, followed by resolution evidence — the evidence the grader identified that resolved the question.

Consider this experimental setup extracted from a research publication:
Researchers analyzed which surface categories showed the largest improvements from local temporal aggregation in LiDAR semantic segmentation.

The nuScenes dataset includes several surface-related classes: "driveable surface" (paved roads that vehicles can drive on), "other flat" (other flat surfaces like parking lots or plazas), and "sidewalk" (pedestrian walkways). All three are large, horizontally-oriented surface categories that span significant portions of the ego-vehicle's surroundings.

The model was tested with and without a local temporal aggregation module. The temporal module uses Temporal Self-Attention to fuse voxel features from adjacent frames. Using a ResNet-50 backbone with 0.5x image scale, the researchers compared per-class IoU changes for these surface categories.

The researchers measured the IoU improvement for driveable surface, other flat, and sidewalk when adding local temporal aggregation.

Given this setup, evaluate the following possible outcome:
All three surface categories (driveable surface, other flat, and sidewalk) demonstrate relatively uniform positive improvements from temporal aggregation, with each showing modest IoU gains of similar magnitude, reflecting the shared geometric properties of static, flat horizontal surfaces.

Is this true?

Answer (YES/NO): NO